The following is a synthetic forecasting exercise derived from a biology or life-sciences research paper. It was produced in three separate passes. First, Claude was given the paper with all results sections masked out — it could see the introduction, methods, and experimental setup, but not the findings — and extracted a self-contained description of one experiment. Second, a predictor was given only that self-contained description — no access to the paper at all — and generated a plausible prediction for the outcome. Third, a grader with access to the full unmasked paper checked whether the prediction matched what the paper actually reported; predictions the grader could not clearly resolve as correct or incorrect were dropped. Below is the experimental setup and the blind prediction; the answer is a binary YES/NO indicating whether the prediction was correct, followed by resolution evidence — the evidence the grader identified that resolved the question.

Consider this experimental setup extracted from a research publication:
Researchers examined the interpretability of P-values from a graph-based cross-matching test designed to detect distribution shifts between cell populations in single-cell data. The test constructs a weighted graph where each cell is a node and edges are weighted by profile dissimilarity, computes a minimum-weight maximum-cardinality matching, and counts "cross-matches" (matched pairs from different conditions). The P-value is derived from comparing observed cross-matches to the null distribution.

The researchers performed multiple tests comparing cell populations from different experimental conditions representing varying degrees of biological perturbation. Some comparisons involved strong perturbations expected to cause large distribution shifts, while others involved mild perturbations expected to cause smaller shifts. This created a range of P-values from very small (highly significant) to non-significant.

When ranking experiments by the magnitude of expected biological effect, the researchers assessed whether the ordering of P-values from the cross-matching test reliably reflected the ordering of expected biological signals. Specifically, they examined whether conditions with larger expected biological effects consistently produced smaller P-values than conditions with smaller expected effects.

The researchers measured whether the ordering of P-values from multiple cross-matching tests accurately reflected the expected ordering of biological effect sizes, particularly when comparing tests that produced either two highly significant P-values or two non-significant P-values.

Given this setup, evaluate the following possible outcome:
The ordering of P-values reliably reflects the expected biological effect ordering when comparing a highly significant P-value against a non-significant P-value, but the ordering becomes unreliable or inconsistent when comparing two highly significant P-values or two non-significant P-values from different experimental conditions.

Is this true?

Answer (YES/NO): YES